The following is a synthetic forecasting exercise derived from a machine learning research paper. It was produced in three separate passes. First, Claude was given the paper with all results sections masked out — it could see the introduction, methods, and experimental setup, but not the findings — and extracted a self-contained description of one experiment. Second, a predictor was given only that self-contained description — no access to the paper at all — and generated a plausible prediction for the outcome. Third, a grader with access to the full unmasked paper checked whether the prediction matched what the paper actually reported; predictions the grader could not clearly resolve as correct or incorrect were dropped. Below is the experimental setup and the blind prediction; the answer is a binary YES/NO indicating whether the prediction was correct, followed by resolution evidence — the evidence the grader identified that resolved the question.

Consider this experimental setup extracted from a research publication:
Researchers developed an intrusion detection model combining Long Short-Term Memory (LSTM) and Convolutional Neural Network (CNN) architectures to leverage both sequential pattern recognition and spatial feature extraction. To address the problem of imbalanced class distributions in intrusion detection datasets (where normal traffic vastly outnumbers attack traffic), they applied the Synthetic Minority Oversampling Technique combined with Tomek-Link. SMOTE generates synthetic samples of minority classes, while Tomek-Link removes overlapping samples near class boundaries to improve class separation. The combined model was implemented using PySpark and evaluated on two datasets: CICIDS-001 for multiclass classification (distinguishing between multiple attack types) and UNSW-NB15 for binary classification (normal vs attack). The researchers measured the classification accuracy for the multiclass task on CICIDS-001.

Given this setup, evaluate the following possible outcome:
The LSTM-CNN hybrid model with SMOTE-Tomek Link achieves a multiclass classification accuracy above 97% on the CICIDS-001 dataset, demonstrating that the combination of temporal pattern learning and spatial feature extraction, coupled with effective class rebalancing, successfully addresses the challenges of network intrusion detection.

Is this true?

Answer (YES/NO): YES